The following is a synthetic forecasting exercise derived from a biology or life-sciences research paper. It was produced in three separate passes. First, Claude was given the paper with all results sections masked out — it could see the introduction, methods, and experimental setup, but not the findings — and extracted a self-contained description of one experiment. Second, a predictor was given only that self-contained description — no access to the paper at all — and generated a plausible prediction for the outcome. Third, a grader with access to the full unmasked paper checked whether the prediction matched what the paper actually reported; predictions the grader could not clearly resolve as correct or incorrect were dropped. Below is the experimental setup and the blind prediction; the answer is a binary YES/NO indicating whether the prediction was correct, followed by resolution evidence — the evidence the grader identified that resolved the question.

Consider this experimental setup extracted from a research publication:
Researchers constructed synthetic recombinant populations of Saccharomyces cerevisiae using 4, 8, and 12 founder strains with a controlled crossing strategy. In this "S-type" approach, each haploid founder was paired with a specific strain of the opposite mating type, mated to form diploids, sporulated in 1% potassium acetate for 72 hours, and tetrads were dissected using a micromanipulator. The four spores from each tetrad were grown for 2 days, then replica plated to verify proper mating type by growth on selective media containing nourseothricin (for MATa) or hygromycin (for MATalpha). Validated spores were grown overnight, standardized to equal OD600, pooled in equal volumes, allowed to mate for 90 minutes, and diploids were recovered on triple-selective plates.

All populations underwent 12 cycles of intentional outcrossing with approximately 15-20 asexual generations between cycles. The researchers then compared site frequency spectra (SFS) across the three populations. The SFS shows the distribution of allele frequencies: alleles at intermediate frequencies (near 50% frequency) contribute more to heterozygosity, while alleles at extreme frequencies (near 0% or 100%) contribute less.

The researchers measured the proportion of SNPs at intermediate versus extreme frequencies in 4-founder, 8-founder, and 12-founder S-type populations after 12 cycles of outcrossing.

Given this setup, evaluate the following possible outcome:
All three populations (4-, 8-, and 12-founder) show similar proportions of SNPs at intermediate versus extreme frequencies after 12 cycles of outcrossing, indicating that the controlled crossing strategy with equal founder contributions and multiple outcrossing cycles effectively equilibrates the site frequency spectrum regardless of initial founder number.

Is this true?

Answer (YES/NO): NO